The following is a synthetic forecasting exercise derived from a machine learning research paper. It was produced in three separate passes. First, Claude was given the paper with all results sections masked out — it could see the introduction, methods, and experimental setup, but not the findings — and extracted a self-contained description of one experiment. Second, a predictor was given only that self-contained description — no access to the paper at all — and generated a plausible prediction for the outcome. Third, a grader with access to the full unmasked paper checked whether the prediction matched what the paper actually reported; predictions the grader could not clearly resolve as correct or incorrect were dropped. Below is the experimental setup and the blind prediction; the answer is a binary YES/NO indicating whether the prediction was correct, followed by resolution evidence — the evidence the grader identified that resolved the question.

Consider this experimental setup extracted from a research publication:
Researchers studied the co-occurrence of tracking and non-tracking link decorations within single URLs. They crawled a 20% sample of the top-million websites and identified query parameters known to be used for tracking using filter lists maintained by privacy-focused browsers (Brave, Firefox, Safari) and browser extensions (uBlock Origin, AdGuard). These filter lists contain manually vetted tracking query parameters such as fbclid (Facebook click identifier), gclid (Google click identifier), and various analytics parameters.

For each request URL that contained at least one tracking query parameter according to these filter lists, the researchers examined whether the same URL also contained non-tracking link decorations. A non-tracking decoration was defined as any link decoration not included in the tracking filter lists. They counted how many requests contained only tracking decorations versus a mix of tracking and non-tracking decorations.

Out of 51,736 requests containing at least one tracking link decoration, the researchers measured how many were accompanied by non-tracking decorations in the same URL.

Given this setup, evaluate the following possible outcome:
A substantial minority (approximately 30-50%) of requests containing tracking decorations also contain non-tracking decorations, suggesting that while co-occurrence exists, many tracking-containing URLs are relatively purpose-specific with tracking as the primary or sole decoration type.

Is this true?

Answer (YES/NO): NO